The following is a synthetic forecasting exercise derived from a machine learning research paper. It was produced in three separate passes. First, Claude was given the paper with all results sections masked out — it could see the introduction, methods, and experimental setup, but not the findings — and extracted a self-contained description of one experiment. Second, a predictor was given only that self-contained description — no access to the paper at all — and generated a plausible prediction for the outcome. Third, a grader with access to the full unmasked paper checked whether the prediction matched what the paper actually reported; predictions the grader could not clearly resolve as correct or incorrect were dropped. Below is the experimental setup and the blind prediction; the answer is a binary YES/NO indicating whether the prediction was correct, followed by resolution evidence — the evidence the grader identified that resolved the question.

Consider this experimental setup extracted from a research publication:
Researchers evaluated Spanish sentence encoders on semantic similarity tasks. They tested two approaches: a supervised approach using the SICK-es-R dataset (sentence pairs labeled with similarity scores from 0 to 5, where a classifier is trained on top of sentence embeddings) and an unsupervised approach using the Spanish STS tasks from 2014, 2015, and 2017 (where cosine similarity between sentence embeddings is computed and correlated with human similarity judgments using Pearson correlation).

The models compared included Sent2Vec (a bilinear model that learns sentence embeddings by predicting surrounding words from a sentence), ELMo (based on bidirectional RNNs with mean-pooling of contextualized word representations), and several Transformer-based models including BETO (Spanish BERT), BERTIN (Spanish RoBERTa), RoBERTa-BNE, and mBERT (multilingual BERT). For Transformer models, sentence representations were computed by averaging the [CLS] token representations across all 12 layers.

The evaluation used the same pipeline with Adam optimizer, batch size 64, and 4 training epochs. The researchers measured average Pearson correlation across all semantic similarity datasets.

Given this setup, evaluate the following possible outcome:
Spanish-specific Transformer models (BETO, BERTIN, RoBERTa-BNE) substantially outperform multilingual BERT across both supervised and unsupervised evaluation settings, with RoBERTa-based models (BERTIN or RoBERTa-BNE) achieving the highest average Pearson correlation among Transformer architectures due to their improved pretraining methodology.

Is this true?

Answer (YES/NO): NO